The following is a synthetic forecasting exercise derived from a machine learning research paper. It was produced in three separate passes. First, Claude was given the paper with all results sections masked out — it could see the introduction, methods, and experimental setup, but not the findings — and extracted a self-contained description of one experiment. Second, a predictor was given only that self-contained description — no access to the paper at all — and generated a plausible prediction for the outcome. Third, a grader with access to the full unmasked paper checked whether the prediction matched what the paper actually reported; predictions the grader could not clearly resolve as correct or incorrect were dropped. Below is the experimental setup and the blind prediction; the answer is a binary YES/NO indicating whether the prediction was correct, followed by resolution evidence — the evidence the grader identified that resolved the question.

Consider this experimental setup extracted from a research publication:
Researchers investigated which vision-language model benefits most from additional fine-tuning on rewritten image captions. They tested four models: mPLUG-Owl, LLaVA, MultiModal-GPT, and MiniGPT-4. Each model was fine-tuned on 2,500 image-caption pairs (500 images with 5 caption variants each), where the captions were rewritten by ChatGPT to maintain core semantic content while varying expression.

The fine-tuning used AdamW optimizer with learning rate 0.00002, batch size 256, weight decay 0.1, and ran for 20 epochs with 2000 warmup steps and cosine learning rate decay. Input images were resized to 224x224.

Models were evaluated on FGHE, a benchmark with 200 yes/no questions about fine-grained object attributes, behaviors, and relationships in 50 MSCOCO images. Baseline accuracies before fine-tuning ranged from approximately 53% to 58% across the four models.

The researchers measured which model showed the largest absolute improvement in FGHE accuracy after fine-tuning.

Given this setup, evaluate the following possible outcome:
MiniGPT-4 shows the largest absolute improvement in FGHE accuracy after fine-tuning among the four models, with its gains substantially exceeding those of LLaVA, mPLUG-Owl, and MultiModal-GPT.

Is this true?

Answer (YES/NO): NO